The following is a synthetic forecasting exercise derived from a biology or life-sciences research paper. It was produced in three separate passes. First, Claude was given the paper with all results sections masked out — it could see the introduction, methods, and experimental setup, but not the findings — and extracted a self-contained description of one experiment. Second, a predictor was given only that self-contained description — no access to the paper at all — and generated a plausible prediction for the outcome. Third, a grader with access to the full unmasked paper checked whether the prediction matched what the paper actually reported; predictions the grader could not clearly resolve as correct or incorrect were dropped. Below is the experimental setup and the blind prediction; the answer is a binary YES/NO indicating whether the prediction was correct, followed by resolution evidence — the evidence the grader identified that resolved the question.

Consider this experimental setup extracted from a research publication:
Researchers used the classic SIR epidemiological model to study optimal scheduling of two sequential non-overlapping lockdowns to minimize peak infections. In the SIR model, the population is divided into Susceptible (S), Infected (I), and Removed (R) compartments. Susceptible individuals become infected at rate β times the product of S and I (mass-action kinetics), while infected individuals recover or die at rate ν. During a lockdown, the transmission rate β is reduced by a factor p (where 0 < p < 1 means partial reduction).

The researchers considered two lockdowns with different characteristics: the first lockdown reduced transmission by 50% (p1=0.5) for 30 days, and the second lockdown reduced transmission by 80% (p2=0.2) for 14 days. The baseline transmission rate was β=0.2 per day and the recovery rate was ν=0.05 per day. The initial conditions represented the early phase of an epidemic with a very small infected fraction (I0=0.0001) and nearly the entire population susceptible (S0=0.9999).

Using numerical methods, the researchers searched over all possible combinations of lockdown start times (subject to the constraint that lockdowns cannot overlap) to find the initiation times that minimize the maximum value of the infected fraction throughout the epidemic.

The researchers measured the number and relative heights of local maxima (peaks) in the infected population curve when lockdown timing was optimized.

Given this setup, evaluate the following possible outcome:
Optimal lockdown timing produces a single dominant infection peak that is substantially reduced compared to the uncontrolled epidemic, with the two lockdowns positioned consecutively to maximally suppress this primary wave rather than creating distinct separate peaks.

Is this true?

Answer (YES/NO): NO